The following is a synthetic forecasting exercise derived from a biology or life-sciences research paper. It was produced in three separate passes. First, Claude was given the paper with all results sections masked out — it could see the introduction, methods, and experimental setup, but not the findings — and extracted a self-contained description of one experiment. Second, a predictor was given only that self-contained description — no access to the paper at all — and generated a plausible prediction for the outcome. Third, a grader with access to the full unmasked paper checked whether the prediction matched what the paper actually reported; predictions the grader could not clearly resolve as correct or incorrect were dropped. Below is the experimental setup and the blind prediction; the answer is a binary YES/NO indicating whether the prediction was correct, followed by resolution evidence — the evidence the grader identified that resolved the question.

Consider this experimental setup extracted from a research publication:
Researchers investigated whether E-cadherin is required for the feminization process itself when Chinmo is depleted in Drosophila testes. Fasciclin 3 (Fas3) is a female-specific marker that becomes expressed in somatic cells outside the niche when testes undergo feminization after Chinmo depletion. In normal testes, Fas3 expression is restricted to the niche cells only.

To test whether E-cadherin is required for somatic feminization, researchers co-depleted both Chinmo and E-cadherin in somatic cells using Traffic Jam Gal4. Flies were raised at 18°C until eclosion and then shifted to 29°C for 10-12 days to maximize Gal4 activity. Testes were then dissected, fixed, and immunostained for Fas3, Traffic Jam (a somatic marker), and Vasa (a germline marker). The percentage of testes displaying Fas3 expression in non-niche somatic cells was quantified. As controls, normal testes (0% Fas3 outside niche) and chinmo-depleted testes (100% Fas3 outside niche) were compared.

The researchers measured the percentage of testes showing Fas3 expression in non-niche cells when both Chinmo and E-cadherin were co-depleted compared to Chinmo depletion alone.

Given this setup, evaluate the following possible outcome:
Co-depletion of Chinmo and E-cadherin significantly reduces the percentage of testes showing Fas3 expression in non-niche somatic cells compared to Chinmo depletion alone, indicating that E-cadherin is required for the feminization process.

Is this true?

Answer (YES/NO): YES